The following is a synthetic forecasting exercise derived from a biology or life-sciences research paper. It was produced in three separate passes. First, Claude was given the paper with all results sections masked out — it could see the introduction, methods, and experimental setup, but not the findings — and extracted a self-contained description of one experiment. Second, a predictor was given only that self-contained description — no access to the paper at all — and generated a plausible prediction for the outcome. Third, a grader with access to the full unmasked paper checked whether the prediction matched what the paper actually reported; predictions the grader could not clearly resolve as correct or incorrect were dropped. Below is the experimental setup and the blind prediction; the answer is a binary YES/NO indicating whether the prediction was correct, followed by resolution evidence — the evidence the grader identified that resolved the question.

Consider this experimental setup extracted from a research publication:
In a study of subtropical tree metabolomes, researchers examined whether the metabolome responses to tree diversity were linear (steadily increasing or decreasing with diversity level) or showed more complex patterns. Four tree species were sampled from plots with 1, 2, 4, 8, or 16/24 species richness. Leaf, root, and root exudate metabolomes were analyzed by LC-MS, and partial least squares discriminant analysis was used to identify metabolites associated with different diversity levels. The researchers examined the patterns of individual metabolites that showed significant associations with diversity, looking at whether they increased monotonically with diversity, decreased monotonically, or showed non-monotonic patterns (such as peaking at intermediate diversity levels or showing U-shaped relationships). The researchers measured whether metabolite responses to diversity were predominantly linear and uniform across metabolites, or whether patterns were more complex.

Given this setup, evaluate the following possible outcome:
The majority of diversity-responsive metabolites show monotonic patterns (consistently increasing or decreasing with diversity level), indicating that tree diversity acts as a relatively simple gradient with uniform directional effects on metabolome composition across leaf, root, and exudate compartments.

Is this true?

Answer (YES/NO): NO